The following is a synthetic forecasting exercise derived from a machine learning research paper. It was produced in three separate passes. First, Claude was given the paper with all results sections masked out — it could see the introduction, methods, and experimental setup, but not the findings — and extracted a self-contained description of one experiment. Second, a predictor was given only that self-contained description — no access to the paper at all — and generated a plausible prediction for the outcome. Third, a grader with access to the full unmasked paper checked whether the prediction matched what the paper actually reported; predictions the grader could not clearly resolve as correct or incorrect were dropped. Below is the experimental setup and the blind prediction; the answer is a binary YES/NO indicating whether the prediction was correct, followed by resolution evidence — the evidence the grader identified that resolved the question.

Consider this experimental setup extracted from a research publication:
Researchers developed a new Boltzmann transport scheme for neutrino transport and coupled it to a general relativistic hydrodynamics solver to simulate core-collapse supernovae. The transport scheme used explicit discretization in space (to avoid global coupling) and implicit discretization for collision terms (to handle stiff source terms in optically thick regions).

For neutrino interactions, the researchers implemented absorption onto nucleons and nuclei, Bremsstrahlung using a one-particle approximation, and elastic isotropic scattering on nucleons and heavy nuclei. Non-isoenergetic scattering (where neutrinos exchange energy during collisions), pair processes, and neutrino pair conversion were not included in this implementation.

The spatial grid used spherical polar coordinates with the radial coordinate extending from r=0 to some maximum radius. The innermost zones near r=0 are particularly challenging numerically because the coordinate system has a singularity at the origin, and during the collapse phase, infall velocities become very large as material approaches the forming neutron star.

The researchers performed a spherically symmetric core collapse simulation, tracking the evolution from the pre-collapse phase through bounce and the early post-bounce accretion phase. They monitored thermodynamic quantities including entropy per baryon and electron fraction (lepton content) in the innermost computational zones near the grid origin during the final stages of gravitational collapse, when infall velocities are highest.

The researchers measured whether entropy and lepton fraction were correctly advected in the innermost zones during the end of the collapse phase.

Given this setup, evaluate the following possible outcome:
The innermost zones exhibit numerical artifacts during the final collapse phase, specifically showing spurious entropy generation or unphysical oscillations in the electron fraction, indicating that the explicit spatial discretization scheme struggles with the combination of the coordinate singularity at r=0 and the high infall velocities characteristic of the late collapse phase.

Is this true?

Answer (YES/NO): NO